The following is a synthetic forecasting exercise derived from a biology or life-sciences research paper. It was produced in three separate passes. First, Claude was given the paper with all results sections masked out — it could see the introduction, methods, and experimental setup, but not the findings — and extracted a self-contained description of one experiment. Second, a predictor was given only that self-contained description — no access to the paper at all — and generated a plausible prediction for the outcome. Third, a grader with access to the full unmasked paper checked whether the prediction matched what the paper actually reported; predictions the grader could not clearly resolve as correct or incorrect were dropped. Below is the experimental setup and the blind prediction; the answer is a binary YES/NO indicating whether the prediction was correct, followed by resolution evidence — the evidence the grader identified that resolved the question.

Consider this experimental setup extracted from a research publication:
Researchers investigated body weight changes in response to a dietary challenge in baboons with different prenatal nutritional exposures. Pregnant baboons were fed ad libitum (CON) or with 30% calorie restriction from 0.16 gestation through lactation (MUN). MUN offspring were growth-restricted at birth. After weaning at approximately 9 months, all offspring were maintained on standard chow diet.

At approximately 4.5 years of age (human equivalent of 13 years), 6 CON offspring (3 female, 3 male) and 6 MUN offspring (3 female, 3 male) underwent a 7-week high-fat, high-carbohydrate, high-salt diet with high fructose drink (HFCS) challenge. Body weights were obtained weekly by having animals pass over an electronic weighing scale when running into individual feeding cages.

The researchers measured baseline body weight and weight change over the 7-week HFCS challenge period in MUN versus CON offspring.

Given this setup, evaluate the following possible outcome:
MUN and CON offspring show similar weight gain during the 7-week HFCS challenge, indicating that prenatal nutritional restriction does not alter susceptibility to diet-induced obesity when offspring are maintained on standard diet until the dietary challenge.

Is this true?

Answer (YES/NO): NO